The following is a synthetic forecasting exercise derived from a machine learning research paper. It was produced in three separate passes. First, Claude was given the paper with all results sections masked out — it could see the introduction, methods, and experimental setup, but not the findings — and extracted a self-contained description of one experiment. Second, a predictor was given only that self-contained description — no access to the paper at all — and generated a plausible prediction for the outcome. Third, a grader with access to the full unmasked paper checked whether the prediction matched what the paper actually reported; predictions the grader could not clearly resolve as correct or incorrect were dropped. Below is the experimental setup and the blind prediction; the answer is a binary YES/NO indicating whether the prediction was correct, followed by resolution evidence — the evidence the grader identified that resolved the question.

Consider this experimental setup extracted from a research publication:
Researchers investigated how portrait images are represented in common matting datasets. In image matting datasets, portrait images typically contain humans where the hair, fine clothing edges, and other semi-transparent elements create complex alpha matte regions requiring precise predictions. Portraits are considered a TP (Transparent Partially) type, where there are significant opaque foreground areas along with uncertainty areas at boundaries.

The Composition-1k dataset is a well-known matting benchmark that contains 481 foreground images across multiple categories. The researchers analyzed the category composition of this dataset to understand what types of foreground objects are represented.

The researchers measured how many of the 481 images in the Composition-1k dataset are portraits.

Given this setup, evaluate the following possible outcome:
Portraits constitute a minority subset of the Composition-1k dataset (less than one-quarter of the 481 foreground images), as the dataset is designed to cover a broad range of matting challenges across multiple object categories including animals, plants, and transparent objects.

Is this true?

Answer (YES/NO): NO